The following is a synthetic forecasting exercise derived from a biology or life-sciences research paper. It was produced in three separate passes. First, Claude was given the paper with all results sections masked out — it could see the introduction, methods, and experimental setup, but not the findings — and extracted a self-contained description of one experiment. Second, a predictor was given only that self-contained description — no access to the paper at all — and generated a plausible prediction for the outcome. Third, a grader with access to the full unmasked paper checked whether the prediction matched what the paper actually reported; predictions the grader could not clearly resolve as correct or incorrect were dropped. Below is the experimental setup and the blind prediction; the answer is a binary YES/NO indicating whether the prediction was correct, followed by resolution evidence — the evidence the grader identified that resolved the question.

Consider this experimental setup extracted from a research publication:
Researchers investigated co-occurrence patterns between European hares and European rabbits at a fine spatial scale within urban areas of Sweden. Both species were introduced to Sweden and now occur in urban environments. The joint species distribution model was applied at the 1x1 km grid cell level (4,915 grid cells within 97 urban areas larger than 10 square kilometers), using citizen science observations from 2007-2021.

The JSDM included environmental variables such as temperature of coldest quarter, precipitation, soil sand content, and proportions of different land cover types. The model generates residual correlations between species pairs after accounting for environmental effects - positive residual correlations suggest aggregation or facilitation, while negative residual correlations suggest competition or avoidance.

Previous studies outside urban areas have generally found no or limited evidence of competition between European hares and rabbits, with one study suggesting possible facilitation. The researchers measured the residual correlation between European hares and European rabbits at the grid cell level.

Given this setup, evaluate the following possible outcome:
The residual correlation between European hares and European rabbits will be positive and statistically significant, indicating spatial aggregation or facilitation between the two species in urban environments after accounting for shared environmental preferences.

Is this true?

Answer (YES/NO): YES